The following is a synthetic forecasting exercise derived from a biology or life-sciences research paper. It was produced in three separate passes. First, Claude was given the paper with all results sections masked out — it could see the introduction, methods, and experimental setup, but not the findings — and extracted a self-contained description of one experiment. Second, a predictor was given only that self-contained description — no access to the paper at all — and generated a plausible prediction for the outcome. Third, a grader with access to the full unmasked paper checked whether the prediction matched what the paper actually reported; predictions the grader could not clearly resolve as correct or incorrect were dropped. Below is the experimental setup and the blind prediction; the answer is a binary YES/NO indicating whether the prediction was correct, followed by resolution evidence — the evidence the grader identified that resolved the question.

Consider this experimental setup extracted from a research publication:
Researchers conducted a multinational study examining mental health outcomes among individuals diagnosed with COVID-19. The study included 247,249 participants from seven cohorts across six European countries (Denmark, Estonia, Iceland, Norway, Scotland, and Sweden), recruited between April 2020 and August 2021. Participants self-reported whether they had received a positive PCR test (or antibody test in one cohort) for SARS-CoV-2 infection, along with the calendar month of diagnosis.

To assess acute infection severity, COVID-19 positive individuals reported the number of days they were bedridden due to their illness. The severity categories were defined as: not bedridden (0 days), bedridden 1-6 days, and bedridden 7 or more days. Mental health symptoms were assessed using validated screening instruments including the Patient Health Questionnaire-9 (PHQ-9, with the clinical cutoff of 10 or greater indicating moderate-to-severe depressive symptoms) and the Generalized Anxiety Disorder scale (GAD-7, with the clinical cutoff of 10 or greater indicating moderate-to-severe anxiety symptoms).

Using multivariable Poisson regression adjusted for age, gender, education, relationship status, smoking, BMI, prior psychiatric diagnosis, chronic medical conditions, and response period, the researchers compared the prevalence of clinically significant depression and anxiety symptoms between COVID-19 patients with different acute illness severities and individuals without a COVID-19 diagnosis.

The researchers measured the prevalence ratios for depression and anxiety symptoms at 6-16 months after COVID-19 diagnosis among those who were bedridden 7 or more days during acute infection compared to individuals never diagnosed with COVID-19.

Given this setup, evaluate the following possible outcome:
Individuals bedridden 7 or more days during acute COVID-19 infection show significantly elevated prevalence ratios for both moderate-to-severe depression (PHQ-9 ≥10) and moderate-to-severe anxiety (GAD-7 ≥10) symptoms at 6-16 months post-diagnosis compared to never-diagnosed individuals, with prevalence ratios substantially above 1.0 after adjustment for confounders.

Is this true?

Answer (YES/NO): YES